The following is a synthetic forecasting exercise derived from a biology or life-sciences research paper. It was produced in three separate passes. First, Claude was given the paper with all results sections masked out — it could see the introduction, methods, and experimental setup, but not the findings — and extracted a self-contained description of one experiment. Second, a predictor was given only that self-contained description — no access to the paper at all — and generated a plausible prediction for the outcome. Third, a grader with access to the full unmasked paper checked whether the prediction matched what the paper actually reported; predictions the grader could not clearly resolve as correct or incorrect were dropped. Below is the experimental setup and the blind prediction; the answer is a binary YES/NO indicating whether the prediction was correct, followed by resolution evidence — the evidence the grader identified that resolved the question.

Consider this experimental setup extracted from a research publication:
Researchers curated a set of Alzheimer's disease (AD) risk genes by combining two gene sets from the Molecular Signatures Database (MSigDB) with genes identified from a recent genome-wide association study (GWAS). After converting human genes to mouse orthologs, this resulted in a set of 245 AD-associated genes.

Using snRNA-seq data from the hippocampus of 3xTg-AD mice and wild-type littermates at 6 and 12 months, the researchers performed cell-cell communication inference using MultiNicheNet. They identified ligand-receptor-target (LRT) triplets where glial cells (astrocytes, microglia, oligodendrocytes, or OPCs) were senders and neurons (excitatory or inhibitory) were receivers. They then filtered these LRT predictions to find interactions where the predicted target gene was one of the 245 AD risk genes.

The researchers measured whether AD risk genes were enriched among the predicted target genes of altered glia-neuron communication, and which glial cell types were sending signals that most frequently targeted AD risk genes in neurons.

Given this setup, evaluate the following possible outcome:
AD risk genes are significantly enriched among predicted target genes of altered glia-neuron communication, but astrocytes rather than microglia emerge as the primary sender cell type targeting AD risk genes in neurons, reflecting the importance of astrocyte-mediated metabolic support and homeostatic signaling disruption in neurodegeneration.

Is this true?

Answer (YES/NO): NO